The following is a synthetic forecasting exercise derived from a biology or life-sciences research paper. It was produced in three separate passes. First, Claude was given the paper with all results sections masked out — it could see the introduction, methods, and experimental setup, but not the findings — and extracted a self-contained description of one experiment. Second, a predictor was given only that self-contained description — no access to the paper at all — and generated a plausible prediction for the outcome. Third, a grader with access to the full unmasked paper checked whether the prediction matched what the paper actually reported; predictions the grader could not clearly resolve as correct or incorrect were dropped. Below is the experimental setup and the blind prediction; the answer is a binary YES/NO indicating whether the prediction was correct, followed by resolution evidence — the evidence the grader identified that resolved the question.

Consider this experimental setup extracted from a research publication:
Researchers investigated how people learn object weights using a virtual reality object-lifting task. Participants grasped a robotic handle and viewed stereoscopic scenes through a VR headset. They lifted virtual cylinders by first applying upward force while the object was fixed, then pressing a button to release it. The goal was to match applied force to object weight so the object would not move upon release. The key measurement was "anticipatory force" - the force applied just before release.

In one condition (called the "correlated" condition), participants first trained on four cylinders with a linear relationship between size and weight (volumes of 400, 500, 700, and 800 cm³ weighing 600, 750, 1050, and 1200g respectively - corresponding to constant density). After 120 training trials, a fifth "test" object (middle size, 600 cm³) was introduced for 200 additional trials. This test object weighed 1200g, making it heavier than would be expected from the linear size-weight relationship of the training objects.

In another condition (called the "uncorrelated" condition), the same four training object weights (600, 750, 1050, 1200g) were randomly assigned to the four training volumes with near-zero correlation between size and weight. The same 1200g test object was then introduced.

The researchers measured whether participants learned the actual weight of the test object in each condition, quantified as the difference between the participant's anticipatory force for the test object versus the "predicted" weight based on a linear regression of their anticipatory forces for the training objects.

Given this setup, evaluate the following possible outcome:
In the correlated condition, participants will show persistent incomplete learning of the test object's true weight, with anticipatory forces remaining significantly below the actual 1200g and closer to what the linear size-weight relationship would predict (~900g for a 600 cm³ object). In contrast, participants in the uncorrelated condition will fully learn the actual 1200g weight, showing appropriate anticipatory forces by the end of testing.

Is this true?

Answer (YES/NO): NO